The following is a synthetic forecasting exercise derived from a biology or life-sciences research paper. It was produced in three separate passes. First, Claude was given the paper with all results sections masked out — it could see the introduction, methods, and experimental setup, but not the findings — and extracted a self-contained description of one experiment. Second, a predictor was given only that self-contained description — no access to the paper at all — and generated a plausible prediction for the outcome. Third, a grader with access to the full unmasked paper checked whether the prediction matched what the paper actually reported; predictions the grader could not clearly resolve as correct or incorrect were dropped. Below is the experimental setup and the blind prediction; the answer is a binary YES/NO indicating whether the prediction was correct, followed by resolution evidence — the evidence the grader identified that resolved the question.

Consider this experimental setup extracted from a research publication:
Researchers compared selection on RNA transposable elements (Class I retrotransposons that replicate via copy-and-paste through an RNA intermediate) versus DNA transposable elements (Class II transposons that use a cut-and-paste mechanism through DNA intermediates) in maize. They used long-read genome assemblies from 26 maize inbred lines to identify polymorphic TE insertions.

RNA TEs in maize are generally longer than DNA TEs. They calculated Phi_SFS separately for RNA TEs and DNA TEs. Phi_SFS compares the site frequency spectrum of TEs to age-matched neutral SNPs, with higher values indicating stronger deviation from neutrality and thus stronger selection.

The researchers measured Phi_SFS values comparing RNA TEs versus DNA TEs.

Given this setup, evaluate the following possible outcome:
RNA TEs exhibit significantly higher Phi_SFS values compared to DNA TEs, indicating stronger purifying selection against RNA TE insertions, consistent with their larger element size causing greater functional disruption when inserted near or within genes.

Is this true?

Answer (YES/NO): YES